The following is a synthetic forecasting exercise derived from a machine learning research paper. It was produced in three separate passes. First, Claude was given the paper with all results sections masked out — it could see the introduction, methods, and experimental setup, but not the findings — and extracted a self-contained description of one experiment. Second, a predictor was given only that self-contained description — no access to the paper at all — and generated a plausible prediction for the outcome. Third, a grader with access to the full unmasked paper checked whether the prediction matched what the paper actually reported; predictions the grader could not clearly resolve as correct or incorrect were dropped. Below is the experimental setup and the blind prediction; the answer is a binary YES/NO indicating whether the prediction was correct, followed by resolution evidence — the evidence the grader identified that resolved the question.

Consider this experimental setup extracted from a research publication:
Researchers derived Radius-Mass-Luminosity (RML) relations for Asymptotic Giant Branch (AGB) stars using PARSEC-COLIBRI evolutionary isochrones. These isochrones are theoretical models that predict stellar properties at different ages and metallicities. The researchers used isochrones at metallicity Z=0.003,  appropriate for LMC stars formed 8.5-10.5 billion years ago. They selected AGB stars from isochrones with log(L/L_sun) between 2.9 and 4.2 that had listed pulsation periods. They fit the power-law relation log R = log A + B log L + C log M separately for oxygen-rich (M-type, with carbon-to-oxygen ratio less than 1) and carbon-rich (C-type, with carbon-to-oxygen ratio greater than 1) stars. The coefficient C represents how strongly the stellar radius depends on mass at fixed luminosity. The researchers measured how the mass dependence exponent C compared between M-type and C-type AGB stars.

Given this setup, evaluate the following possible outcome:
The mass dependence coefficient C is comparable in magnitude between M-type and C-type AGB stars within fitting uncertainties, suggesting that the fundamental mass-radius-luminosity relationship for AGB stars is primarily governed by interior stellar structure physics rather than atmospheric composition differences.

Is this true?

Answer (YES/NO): NO